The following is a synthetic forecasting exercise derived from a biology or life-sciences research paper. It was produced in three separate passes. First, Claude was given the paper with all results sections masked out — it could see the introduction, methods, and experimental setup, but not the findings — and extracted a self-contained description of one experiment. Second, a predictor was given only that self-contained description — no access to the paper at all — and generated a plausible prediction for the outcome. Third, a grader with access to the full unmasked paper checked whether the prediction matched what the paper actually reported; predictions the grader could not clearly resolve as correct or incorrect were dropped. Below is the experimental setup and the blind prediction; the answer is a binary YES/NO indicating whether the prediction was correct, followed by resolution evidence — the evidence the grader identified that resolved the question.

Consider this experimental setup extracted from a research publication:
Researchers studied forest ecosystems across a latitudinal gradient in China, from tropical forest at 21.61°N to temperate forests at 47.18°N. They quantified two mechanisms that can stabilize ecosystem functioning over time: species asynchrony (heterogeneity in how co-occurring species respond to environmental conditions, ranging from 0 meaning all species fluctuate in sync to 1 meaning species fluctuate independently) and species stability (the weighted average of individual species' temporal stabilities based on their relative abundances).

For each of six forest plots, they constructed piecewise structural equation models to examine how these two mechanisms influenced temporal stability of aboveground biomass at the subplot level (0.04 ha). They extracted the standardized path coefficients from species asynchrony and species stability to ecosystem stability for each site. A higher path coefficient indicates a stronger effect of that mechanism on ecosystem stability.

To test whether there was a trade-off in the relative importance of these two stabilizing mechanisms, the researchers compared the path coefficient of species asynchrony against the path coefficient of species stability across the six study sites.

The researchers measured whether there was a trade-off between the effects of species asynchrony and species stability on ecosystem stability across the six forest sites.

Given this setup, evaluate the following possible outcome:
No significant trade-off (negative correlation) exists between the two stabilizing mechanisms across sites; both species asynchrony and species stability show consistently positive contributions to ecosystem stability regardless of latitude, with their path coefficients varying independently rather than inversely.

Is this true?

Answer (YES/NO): NO